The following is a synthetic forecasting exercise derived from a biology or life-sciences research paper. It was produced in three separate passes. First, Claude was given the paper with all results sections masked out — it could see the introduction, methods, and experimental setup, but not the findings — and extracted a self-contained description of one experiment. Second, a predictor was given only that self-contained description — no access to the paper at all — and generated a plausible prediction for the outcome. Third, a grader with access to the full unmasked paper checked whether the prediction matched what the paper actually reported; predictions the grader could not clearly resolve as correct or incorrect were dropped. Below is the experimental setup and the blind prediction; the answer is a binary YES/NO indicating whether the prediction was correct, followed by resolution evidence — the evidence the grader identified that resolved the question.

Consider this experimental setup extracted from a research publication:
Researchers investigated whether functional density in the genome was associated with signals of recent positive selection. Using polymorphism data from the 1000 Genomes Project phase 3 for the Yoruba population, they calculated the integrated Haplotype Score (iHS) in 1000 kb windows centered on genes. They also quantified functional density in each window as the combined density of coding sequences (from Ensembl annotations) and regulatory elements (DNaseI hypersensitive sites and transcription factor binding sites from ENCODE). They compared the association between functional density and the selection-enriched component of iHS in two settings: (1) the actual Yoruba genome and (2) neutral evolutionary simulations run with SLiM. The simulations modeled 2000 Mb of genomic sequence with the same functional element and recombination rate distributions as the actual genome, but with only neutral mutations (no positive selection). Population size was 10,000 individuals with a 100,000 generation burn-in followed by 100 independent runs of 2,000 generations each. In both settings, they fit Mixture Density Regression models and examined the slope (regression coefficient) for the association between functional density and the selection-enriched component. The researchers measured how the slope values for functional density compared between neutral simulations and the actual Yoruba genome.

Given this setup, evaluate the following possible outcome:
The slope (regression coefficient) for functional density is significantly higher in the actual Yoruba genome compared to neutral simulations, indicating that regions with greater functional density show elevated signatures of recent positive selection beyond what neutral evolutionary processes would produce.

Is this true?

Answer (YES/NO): YES